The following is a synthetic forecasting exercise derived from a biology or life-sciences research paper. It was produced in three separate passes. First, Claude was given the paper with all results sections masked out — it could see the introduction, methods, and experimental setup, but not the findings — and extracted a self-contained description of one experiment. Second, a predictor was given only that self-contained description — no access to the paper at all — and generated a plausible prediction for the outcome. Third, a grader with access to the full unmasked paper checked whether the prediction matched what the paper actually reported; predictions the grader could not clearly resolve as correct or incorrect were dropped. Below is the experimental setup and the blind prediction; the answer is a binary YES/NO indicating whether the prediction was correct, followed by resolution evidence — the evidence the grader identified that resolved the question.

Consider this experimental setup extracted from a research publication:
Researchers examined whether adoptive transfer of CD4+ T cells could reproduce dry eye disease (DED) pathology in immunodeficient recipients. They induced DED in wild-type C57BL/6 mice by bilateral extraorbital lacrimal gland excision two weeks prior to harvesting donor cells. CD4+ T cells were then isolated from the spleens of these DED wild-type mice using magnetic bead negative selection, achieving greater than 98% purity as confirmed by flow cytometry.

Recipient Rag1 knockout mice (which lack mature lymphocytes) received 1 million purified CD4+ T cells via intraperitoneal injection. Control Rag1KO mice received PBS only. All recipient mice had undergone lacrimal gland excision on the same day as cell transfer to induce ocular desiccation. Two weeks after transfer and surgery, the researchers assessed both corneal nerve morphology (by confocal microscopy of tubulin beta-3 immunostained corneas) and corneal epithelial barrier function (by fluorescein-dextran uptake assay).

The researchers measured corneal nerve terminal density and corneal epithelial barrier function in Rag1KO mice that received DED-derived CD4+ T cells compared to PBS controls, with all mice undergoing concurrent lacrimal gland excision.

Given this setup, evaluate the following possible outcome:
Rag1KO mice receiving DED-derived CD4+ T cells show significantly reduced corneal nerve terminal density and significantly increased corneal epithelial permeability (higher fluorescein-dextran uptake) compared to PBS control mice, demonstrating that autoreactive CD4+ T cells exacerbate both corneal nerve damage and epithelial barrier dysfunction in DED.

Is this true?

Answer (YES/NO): NO